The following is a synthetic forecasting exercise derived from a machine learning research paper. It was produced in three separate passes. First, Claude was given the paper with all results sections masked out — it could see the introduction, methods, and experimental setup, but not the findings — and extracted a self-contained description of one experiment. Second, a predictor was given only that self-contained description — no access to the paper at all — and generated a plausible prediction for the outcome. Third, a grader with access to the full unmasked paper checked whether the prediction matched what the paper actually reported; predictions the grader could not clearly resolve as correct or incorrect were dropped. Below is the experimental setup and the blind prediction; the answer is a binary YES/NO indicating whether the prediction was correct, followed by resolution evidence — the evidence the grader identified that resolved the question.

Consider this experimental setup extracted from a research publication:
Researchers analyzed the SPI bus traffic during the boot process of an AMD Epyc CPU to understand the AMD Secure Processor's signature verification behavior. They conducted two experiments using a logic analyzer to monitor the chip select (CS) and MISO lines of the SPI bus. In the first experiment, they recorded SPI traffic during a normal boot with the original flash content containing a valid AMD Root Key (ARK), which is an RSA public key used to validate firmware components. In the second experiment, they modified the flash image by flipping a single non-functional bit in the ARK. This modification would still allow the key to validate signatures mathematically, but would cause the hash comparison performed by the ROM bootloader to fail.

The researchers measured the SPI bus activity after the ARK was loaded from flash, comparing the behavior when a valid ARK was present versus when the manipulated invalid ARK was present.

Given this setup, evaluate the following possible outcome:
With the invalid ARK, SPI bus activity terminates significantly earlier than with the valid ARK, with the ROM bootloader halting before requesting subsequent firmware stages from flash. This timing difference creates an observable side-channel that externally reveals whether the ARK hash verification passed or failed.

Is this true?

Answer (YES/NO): YES